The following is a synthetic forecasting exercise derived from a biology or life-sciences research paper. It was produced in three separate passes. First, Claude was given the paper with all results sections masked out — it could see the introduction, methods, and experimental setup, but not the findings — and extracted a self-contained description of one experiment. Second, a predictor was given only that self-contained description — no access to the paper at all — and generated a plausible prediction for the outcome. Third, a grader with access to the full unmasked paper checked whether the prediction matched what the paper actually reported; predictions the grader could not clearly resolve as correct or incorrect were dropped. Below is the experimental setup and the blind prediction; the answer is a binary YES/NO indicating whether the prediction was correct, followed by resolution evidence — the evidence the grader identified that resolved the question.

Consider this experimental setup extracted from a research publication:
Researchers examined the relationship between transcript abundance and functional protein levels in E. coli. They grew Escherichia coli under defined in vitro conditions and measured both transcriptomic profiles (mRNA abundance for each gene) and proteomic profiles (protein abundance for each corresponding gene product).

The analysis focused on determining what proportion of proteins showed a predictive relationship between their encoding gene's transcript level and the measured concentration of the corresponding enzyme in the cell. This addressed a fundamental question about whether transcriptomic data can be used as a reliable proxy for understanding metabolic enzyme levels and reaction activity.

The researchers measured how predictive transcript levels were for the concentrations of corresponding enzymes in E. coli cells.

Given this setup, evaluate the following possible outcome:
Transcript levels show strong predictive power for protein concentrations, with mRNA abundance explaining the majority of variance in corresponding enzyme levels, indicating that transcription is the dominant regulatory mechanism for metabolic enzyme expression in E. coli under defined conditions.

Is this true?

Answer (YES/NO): NO